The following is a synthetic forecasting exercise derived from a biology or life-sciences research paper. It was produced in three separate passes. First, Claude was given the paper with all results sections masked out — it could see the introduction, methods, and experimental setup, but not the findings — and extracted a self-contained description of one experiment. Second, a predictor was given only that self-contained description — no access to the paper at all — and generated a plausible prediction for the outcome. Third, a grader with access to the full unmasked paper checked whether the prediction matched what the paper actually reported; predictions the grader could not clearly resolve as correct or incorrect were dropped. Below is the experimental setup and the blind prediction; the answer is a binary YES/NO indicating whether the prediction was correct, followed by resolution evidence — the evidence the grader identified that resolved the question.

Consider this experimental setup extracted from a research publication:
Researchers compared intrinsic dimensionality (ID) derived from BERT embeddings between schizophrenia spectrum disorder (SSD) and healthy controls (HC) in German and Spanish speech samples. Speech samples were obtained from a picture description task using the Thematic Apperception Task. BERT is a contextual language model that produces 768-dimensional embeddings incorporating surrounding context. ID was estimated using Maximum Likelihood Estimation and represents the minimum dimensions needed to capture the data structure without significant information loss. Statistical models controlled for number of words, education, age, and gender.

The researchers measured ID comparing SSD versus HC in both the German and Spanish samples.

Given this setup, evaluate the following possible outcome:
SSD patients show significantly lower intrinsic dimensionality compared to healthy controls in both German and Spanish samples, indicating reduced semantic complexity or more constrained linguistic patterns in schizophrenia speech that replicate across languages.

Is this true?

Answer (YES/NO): YES